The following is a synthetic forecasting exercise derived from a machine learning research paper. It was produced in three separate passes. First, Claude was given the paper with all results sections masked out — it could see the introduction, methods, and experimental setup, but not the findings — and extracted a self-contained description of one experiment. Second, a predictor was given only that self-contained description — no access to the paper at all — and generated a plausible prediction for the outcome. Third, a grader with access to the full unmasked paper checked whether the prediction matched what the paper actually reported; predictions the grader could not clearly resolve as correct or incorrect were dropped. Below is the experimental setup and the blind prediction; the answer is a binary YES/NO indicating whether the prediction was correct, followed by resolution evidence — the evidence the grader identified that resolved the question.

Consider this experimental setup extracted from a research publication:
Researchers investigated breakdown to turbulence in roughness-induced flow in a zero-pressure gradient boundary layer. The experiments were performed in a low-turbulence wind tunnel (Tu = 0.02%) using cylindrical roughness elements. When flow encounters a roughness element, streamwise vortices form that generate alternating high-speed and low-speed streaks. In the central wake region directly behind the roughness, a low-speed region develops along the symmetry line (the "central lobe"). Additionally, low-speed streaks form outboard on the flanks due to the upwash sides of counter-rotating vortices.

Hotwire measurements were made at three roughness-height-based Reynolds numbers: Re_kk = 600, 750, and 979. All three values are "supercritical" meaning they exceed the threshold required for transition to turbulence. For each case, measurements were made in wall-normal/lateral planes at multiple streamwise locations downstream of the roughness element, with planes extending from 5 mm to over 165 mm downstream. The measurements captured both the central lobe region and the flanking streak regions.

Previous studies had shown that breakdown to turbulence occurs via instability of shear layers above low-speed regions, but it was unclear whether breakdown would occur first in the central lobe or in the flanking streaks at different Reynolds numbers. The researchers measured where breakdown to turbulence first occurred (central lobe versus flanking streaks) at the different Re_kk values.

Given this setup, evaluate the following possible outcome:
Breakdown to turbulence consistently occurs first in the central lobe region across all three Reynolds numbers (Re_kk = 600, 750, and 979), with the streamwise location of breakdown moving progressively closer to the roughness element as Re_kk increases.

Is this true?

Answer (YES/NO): NO